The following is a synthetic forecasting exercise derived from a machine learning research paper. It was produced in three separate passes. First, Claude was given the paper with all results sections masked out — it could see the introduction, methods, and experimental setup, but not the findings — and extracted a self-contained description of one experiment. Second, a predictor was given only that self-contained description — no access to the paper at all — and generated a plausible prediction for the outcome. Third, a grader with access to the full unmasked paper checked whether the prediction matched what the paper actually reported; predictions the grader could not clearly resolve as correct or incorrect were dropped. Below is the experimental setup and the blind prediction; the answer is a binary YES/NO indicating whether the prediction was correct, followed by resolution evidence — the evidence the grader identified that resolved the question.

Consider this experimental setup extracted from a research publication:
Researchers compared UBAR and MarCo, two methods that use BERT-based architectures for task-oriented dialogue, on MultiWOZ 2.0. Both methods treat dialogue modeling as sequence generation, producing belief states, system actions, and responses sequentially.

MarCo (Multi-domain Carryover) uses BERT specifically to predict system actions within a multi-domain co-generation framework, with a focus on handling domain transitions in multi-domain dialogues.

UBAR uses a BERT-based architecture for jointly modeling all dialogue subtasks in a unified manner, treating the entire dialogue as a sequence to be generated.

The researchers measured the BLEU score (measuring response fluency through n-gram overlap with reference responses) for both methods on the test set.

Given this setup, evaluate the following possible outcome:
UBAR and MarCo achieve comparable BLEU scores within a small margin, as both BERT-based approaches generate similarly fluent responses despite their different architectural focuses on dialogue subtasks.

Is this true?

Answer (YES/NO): NO